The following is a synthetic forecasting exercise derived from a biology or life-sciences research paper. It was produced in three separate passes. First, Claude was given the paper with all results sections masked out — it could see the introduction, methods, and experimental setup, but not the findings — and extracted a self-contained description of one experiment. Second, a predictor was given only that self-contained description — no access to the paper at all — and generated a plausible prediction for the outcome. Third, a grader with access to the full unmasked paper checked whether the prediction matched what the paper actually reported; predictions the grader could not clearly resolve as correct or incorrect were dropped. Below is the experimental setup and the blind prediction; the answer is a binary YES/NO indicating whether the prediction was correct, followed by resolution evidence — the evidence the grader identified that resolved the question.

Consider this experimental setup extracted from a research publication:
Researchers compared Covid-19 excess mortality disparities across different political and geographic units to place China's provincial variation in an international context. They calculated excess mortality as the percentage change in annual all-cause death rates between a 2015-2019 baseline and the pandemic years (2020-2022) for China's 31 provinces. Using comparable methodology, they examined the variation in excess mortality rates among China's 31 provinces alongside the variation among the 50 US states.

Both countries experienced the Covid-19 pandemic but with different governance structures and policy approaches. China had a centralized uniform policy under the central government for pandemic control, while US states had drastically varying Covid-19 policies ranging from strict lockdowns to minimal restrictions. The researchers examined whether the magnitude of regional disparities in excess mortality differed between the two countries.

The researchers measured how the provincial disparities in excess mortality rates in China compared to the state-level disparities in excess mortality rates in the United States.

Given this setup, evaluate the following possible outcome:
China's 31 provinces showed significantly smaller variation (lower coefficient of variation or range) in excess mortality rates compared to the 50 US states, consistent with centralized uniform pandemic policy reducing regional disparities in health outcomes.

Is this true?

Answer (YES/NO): NO